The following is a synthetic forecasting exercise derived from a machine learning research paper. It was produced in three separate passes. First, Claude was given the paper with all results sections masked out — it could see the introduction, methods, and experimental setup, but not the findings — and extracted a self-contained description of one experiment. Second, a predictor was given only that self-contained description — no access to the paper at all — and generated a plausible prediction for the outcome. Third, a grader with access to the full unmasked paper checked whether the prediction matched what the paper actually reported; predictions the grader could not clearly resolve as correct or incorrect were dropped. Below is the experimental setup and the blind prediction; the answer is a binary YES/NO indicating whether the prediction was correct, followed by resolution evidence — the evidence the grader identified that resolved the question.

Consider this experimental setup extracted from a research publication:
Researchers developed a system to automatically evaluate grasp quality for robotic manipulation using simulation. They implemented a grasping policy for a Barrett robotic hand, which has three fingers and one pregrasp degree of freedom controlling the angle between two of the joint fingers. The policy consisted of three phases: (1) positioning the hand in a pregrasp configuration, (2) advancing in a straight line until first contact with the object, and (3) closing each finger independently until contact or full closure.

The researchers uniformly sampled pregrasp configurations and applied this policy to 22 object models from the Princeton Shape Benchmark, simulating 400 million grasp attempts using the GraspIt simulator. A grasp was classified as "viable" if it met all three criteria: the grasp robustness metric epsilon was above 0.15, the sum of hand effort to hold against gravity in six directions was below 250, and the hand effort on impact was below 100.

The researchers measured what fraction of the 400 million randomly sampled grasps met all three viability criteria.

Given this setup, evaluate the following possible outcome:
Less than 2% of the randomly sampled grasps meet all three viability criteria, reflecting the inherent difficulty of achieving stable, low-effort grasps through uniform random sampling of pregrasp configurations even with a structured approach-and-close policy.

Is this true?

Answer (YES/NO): NO